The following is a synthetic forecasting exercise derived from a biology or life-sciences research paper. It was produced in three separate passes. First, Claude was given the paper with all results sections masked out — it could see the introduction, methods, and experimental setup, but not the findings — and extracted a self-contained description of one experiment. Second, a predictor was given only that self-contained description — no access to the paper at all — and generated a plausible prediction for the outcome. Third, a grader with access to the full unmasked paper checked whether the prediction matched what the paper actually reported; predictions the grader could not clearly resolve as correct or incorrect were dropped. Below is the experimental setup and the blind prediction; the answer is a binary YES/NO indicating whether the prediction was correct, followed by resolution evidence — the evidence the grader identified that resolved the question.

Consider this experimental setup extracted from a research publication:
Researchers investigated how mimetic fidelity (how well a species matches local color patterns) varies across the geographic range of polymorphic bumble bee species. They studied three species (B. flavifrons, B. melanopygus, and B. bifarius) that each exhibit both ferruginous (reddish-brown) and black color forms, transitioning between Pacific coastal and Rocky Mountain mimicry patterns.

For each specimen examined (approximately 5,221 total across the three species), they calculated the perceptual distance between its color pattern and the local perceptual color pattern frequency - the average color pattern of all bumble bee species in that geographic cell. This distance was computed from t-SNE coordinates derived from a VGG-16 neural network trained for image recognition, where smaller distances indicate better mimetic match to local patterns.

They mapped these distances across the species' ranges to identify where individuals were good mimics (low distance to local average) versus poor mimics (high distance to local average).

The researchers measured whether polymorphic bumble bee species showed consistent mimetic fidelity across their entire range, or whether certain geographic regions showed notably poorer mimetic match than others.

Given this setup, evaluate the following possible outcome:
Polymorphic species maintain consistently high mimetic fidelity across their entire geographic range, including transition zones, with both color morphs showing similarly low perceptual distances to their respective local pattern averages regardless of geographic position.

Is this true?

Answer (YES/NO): NO